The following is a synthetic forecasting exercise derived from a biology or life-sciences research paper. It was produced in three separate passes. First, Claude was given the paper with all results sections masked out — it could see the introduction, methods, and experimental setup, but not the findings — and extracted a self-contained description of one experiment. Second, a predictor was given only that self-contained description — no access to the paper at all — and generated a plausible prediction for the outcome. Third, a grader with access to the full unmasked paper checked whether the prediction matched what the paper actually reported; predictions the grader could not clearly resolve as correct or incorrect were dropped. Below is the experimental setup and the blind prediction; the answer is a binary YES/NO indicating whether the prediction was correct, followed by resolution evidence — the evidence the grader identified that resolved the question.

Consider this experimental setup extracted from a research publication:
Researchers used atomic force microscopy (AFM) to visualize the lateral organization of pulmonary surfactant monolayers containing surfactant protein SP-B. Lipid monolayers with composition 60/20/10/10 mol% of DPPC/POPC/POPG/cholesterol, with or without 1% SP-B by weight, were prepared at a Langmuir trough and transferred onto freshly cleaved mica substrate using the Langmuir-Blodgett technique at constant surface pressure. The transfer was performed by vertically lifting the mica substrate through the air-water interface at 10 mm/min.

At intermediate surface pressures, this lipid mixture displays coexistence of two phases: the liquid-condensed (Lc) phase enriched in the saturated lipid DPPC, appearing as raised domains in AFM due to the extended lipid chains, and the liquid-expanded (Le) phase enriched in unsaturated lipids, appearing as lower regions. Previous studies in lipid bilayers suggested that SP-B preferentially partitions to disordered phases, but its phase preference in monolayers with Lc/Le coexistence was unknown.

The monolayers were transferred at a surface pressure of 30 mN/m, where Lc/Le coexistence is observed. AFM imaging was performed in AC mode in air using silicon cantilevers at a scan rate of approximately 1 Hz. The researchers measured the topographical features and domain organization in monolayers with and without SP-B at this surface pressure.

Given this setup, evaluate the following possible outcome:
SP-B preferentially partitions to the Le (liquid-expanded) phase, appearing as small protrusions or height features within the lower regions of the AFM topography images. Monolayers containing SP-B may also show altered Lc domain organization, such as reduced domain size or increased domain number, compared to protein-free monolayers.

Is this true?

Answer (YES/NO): NO